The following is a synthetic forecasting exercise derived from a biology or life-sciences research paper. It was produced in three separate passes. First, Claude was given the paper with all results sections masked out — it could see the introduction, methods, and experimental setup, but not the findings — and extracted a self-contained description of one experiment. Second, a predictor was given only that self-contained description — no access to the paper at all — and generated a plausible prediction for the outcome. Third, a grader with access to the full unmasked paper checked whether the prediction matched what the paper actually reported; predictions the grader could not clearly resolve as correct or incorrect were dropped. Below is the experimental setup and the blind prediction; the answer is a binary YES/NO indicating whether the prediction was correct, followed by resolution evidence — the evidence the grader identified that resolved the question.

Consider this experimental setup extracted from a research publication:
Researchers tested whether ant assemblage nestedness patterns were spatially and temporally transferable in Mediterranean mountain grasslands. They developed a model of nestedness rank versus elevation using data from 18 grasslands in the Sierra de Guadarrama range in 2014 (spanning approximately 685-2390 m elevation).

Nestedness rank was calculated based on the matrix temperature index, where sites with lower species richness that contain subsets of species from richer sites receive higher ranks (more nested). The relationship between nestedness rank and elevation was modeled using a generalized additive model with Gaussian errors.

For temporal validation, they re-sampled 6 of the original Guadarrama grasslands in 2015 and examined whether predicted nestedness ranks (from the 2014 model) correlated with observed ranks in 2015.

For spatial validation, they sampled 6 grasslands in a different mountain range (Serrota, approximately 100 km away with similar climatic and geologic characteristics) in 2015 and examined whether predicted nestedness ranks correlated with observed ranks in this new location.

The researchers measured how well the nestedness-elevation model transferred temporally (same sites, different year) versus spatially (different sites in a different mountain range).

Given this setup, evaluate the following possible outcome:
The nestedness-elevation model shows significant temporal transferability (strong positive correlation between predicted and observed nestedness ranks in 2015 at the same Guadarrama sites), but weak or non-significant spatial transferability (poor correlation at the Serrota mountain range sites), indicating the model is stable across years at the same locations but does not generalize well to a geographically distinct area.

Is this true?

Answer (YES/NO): YES